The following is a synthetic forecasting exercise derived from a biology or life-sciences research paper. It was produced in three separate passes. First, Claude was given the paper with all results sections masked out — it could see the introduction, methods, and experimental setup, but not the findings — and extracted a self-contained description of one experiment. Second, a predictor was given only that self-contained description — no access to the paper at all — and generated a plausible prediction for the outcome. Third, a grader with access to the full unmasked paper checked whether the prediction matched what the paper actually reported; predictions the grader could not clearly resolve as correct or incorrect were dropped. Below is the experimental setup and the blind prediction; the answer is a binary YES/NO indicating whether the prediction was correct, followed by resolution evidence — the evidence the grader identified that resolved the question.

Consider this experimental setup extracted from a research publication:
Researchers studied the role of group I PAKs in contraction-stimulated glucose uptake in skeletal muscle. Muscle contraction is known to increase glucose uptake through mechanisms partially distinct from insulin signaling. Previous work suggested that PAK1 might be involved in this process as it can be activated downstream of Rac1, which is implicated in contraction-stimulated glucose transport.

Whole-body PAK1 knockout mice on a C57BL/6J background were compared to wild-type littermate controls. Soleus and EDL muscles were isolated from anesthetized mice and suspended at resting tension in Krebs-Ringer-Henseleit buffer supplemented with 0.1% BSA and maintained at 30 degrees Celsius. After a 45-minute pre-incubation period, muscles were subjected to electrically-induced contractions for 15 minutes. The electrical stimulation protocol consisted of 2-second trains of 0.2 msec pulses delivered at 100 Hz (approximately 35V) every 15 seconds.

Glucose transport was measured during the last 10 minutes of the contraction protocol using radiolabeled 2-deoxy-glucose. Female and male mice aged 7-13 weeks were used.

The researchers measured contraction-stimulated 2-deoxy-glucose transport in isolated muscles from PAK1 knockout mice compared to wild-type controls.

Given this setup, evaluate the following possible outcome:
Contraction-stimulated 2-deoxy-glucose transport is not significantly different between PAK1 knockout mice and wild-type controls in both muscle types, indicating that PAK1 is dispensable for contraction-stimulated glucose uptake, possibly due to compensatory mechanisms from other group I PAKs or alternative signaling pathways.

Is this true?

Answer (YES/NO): YES